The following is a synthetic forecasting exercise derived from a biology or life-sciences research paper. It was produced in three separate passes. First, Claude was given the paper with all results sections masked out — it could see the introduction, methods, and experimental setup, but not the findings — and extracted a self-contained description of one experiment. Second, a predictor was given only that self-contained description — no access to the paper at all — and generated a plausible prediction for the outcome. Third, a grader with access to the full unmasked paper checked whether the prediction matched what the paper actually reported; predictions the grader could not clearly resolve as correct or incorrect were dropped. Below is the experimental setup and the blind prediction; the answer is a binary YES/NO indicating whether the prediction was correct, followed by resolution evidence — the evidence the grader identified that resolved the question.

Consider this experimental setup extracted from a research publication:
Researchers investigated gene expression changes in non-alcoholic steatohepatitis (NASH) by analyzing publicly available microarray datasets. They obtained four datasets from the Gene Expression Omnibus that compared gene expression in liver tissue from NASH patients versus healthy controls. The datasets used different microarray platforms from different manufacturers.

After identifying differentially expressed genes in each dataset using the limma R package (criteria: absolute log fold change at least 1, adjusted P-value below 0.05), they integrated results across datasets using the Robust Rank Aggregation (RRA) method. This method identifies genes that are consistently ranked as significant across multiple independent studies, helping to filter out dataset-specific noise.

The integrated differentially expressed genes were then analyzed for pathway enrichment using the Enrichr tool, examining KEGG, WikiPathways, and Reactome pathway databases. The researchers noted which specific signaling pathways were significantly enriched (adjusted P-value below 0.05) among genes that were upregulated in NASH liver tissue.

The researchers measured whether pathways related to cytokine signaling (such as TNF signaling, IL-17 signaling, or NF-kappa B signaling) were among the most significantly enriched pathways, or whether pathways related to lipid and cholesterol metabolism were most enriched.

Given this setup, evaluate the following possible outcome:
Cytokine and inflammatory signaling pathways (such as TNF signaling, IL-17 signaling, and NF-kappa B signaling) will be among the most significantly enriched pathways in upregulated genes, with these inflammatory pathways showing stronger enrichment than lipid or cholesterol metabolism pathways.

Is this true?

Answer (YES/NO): YES